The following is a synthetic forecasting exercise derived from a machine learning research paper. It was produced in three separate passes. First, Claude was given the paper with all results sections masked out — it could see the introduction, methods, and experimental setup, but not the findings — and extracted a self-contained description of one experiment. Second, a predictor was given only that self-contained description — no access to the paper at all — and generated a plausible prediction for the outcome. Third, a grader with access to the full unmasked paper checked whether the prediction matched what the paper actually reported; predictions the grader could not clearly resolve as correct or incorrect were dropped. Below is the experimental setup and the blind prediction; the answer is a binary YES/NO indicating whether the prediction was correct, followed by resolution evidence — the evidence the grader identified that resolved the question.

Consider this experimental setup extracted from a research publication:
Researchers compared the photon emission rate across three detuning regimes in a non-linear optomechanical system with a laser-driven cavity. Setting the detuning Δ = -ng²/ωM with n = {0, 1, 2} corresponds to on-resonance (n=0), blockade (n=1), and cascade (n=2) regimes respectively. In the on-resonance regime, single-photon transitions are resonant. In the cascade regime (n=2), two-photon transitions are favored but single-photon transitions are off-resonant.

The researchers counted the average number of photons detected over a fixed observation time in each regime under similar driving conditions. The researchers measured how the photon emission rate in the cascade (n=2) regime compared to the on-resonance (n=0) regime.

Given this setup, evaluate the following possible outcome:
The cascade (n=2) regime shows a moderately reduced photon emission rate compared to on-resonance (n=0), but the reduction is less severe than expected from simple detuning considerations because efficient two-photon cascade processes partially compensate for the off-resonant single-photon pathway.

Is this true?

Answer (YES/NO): NO